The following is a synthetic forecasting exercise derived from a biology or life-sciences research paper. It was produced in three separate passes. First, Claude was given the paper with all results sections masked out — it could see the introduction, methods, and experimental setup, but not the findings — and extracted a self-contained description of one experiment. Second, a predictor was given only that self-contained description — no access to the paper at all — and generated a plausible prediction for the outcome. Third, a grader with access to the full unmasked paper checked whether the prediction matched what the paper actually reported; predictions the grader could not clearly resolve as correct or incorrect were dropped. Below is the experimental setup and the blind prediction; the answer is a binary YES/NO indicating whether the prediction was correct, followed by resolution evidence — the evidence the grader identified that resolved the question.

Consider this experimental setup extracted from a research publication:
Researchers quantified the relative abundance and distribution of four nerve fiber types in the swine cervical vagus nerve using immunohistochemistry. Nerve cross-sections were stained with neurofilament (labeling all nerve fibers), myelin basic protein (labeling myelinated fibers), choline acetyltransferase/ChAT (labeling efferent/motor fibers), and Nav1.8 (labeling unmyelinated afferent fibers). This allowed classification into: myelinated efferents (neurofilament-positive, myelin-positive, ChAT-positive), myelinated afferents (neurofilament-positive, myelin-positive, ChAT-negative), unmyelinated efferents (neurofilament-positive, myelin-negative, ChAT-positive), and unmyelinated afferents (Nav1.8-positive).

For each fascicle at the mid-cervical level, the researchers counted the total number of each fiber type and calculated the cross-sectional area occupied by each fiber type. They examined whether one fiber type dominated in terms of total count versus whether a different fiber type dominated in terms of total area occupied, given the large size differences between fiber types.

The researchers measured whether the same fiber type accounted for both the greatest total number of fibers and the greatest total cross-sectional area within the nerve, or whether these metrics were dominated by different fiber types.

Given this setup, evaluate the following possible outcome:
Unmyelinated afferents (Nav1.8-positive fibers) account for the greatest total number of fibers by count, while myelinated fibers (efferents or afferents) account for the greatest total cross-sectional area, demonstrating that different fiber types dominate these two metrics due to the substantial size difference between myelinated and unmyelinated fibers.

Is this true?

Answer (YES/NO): YES